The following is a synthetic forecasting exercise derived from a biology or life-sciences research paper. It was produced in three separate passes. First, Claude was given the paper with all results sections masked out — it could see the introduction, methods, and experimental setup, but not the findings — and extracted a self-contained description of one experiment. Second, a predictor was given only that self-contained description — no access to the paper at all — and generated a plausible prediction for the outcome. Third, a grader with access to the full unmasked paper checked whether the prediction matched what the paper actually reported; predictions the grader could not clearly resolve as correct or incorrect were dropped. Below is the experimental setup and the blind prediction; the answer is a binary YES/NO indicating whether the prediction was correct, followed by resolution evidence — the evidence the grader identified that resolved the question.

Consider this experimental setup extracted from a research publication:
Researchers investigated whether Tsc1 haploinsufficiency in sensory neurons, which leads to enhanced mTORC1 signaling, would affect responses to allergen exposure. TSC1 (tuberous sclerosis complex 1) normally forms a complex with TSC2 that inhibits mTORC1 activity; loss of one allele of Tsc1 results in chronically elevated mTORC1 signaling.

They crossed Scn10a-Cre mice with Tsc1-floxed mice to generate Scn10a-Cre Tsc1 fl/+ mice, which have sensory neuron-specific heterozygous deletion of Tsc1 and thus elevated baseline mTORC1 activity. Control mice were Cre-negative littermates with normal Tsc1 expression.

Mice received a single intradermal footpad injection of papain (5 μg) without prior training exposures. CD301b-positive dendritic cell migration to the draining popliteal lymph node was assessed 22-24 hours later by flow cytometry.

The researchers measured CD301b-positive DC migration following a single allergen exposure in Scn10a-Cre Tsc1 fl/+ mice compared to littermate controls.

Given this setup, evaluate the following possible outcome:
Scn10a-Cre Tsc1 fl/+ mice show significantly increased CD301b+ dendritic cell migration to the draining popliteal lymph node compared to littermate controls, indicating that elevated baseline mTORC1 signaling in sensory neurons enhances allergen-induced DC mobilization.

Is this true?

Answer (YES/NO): YES